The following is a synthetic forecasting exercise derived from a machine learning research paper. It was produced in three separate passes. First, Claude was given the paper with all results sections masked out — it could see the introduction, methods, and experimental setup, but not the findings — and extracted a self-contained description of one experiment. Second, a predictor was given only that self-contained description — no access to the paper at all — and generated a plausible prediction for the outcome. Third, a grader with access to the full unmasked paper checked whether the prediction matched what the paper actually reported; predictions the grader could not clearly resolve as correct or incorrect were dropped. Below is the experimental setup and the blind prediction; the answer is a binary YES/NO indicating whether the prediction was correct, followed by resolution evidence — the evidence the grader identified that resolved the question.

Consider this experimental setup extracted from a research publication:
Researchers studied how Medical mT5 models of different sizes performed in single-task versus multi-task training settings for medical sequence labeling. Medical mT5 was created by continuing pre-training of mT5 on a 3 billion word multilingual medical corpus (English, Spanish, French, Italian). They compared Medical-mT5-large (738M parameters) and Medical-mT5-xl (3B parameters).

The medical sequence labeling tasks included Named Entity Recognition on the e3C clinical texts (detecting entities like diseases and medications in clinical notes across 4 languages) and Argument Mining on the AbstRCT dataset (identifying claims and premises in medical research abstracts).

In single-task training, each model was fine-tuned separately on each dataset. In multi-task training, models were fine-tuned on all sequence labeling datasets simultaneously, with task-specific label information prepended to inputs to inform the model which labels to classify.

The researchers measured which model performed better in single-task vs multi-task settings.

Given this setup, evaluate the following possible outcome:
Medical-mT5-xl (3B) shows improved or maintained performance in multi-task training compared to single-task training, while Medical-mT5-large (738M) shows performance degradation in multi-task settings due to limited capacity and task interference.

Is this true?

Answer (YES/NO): NO